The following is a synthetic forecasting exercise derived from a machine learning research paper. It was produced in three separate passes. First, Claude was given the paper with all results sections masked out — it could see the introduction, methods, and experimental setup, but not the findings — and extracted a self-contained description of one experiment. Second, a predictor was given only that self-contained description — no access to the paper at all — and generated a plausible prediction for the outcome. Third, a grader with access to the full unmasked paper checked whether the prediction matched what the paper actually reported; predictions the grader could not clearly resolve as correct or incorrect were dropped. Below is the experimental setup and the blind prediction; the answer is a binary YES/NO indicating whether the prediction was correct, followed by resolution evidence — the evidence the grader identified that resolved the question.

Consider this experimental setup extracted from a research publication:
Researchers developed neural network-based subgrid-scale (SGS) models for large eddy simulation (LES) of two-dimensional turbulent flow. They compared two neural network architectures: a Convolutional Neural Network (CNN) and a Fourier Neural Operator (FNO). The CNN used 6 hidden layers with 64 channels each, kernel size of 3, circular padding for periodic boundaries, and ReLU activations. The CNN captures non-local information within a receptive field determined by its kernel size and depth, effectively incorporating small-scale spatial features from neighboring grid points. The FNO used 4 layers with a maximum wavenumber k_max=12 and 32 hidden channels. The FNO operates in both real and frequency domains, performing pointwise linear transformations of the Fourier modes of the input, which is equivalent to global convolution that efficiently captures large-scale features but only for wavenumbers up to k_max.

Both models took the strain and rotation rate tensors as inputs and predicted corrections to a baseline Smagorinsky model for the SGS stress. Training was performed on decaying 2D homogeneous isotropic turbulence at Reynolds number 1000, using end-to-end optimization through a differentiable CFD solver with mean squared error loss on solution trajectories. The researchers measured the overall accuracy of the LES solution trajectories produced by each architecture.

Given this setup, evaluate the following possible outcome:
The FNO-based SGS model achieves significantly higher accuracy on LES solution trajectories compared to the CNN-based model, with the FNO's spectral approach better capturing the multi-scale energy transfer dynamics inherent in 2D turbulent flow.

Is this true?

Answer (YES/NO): NO